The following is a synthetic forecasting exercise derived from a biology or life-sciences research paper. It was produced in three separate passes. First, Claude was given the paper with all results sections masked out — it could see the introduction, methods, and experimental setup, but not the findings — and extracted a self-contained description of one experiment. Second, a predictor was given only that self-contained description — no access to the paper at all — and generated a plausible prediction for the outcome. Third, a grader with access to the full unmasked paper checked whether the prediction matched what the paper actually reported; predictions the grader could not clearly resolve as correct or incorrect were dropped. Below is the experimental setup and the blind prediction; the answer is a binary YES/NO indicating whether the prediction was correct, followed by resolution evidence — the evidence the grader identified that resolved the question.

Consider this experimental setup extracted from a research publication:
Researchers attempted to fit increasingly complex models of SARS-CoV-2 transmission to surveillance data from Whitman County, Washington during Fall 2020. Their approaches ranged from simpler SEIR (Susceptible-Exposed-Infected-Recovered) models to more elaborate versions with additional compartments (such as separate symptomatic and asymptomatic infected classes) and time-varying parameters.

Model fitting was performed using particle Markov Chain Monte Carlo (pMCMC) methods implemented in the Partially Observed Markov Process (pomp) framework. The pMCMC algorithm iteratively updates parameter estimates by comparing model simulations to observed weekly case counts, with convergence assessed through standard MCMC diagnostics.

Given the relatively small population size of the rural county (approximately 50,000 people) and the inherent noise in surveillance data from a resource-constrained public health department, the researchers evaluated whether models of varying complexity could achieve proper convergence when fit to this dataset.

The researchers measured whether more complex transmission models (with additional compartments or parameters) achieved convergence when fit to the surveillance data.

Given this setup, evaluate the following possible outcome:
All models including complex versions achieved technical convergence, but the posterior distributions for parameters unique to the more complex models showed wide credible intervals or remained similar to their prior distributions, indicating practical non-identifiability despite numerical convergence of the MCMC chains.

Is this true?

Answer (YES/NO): NO